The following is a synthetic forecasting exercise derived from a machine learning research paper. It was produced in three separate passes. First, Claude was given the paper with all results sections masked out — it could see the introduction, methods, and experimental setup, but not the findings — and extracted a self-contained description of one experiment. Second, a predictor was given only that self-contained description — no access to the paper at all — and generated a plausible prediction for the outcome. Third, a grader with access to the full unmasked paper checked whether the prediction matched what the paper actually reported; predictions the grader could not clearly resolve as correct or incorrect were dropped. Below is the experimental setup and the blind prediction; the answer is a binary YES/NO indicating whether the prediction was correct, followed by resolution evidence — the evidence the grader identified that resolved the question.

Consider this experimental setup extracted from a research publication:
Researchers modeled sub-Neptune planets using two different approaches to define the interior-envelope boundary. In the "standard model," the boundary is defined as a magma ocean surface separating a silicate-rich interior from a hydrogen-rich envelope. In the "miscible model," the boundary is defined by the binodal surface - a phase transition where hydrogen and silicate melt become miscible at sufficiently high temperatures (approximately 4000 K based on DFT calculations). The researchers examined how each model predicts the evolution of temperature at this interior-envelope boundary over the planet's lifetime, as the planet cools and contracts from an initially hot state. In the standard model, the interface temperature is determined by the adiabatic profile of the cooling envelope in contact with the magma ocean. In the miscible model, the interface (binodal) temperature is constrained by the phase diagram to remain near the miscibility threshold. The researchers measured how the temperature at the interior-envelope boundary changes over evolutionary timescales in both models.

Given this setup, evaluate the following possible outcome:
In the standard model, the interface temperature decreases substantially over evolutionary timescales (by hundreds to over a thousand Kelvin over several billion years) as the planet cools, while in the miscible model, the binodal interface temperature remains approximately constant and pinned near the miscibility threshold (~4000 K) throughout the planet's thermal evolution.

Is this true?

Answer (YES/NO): NO